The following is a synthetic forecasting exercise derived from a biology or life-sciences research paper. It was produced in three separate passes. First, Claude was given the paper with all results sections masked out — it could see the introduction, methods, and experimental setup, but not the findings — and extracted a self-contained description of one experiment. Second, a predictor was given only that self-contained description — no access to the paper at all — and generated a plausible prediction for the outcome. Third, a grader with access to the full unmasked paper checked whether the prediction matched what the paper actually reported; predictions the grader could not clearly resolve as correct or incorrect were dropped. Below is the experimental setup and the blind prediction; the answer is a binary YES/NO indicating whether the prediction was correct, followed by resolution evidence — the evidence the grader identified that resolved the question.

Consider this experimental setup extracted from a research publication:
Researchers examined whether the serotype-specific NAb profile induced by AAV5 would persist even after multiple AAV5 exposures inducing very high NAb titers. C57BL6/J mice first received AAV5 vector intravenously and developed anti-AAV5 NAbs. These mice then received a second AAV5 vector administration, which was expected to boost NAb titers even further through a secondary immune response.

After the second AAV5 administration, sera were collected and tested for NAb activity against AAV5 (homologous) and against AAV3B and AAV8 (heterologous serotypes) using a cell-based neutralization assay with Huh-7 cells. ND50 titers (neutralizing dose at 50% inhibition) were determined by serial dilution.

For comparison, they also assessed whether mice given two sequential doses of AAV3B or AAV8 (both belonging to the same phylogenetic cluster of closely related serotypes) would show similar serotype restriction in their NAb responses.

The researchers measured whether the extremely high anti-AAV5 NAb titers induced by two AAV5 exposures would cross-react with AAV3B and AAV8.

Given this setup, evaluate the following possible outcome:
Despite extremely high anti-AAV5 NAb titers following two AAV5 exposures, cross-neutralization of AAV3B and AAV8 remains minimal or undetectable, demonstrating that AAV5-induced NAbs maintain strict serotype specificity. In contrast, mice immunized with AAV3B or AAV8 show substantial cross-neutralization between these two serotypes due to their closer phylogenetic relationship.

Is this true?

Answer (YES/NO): YES